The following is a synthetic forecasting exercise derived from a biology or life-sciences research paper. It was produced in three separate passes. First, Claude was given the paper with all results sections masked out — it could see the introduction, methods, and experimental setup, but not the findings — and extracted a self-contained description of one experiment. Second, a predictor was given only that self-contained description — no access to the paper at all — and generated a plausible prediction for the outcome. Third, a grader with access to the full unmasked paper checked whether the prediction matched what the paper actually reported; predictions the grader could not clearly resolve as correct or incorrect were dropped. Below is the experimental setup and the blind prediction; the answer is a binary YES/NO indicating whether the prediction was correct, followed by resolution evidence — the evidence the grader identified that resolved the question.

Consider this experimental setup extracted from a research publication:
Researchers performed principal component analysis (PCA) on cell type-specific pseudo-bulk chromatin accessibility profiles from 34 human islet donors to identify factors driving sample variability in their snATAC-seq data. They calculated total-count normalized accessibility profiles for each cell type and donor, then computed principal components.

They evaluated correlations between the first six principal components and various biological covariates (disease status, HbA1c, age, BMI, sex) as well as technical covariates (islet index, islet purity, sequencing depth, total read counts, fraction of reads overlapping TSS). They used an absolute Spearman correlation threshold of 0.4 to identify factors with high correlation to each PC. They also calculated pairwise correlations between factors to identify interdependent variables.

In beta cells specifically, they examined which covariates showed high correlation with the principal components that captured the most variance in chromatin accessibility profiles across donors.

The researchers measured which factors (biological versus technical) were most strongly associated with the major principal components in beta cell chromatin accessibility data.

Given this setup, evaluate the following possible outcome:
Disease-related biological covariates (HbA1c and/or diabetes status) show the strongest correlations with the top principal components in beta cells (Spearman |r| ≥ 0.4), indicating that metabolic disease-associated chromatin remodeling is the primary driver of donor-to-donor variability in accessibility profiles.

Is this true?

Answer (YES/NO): NO